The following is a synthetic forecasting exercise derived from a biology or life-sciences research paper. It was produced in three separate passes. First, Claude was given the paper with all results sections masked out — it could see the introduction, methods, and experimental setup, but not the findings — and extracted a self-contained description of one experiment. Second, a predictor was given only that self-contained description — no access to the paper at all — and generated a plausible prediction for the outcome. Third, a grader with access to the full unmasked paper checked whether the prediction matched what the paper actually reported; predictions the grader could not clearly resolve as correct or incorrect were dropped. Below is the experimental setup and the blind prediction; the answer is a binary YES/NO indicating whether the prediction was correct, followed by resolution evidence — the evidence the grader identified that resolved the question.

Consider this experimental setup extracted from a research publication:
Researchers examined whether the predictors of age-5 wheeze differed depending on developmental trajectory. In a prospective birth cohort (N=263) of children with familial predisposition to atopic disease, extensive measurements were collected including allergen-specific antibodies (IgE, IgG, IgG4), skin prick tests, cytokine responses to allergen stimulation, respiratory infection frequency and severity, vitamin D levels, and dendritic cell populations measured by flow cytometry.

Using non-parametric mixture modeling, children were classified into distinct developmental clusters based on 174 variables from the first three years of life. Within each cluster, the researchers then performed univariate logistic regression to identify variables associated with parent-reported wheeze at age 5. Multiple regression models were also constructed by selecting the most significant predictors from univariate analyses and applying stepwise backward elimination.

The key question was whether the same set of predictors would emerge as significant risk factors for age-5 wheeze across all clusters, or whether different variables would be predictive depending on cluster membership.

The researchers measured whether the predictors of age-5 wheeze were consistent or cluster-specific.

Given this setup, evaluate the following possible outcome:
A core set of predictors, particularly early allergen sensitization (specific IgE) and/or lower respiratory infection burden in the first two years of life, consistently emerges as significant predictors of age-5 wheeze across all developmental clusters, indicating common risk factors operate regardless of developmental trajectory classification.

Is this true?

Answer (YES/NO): NO